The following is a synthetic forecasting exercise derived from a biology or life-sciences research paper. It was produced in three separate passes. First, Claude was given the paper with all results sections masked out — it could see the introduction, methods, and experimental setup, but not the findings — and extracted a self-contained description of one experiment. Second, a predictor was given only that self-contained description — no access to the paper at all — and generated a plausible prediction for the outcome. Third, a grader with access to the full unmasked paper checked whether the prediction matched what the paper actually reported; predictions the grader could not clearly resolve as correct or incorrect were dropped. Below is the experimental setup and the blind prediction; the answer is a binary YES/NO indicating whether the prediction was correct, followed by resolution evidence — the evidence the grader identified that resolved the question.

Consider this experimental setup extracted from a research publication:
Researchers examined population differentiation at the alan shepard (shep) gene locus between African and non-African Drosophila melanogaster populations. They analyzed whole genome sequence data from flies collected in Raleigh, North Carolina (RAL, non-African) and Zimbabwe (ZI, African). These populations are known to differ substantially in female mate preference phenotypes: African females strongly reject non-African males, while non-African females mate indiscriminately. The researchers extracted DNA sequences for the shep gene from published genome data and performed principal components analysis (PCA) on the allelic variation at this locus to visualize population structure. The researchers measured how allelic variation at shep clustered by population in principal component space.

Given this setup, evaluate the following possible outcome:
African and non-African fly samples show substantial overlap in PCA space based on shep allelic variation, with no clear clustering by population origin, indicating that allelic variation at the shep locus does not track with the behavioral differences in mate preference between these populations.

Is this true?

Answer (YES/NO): NO